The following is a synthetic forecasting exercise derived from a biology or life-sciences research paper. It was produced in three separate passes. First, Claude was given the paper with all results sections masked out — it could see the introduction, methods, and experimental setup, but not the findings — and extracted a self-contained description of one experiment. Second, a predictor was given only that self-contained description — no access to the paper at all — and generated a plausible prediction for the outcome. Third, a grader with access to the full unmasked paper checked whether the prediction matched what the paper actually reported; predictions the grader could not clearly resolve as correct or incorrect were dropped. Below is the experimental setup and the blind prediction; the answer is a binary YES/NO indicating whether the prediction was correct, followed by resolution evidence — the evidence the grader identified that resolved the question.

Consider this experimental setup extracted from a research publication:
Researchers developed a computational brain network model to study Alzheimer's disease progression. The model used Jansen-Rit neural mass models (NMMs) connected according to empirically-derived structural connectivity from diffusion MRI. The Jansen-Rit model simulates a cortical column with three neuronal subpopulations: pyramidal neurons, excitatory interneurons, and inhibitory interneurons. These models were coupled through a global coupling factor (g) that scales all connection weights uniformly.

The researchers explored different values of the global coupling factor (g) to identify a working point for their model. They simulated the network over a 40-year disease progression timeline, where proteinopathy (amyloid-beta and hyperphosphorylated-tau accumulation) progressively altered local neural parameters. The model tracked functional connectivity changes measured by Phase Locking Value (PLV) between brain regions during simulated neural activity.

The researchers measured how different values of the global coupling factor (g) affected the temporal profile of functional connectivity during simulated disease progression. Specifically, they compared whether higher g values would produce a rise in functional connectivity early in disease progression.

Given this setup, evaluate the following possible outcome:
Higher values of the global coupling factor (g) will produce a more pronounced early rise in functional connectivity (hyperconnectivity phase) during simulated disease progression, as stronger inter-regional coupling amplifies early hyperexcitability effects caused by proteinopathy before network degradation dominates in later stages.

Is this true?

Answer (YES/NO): NO